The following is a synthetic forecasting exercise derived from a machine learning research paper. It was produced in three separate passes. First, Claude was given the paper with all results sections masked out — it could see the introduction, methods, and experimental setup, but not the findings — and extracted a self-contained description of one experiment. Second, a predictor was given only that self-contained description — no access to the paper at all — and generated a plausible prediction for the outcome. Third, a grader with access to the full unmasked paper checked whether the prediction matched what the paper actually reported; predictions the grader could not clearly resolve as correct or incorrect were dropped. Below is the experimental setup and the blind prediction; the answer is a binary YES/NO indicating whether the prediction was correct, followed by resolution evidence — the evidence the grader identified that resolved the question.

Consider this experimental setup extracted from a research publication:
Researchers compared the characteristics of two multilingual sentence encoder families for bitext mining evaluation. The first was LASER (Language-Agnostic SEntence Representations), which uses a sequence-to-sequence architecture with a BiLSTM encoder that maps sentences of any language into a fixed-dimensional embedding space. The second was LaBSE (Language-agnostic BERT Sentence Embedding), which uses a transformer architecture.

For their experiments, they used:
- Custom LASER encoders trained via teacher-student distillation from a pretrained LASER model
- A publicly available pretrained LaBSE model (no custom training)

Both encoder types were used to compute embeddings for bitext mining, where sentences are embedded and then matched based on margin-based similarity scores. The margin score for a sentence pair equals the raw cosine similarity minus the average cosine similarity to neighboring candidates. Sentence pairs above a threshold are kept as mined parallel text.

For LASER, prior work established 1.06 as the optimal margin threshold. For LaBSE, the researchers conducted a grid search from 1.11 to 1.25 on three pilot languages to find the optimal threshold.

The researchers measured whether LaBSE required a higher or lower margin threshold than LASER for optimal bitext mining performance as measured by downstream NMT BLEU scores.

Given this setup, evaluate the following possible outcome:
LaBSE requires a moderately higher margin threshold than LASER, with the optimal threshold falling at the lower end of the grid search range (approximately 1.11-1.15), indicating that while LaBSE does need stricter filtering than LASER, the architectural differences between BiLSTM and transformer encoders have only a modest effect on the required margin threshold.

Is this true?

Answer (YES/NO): NO